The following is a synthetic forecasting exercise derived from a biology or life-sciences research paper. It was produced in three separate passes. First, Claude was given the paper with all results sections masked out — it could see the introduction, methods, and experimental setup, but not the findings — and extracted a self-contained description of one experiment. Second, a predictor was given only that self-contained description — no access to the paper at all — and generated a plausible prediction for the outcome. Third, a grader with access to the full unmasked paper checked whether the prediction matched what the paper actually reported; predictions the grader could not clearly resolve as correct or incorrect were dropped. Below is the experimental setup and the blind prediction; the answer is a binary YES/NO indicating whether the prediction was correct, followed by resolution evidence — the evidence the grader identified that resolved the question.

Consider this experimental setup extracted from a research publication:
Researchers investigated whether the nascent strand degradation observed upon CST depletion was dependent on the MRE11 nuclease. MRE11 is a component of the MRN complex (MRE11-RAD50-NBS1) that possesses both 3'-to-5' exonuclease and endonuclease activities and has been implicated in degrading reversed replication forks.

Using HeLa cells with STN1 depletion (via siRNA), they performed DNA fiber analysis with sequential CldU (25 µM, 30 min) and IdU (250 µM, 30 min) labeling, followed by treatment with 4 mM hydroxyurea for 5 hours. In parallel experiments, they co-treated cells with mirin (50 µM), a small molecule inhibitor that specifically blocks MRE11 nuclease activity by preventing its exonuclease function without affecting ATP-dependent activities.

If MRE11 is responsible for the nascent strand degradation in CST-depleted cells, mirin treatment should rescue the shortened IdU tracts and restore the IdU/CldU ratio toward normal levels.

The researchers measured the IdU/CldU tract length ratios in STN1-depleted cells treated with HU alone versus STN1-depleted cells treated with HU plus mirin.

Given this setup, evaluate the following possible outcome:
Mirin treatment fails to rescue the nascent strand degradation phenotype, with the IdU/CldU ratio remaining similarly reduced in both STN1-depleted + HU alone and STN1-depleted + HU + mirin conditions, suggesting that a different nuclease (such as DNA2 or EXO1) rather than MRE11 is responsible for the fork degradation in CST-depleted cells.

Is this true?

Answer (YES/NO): NO